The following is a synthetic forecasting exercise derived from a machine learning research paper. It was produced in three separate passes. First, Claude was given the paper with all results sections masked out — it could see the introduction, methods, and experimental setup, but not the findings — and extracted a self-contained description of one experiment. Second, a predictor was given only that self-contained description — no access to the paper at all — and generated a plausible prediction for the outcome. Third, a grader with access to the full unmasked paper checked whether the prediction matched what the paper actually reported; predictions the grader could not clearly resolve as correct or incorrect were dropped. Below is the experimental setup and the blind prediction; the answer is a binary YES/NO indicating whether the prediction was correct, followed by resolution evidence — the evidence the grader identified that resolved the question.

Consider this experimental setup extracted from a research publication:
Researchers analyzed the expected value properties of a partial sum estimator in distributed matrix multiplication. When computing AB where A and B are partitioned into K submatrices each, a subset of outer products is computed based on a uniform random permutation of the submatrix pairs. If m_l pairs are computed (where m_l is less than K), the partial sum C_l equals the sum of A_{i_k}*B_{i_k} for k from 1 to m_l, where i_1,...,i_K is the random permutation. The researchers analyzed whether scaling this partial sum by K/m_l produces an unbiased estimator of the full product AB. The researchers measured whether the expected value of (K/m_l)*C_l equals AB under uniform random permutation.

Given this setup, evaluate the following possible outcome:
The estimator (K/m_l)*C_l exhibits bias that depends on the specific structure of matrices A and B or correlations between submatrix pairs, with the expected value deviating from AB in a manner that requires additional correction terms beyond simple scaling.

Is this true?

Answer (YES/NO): NO